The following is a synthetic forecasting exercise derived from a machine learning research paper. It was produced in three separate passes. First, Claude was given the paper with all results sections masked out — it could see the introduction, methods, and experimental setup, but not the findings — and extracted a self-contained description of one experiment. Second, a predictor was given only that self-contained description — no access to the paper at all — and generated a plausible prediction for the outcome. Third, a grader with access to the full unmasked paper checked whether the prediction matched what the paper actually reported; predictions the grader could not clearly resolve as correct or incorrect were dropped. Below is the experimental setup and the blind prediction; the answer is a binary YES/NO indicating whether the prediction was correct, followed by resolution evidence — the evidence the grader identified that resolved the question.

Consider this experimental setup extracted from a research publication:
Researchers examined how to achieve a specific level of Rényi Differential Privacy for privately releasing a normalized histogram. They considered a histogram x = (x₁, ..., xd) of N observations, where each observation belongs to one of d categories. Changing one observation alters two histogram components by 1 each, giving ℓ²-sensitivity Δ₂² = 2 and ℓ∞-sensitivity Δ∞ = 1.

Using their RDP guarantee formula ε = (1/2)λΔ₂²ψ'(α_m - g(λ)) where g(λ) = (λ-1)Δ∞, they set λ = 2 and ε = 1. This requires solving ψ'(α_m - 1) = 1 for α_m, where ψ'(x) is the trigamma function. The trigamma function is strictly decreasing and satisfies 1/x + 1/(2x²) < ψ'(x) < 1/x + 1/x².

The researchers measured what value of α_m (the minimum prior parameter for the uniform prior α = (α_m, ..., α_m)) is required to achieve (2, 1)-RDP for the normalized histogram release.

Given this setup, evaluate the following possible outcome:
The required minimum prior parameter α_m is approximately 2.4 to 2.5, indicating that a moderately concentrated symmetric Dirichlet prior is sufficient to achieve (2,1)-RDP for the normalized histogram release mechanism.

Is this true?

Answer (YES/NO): NO